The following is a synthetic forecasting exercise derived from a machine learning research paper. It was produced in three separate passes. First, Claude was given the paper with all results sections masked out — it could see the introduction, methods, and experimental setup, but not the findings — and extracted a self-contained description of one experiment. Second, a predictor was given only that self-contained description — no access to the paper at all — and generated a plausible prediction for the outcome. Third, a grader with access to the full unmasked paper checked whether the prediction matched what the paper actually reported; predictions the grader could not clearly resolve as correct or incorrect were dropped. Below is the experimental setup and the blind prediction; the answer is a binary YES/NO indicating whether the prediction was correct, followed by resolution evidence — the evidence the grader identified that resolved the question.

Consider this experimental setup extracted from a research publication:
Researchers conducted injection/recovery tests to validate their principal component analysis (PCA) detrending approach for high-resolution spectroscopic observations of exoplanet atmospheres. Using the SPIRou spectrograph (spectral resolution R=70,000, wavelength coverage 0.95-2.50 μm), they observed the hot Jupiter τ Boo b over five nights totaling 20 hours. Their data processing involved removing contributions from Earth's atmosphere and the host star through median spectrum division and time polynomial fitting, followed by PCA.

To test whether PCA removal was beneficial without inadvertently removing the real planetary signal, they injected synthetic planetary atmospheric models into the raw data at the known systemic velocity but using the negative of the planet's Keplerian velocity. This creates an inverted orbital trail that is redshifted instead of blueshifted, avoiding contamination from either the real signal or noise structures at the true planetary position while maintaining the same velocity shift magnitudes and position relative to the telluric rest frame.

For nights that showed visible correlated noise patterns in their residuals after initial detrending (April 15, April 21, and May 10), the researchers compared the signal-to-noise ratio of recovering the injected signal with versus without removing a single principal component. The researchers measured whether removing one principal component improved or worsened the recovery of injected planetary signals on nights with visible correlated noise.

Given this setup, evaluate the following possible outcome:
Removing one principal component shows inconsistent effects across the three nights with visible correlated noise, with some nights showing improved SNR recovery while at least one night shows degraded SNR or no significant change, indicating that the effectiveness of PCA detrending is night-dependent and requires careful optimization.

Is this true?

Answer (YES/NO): NO